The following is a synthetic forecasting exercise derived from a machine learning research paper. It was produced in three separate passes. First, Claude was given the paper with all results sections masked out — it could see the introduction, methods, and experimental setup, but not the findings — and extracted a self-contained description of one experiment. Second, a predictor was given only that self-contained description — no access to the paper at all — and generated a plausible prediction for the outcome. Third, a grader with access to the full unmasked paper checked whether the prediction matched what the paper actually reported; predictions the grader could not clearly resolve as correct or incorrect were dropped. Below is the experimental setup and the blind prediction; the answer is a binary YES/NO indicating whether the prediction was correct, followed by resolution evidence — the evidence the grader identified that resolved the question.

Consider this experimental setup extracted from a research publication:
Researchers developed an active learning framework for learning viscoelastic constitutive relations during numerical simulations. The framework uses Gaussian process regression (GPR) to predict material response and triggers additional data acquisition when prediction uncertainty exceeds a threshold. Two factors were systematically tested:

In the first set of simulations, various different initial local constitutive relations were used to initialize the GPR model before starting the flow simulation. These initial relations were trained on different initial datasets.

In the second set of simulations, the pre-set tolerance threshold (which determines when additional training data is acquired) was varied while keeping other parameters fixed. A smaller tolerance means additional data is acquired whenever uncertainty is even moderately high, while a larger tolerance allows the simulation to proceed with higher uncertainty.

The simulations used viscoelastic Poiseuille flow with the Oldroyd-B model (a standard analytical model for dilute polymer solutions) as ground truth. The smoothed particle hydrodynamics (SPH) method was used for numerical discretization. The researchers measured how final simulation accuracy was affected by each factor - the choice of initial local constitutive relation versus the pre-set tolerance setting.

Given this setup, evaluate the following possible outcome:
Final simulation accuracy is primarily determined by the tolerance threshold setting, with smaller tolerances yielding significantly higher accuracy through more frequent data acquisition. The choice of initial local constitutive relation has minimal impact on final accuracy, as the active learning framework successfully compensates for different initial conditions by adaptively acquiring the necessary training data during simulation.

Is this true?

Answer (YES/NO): YES